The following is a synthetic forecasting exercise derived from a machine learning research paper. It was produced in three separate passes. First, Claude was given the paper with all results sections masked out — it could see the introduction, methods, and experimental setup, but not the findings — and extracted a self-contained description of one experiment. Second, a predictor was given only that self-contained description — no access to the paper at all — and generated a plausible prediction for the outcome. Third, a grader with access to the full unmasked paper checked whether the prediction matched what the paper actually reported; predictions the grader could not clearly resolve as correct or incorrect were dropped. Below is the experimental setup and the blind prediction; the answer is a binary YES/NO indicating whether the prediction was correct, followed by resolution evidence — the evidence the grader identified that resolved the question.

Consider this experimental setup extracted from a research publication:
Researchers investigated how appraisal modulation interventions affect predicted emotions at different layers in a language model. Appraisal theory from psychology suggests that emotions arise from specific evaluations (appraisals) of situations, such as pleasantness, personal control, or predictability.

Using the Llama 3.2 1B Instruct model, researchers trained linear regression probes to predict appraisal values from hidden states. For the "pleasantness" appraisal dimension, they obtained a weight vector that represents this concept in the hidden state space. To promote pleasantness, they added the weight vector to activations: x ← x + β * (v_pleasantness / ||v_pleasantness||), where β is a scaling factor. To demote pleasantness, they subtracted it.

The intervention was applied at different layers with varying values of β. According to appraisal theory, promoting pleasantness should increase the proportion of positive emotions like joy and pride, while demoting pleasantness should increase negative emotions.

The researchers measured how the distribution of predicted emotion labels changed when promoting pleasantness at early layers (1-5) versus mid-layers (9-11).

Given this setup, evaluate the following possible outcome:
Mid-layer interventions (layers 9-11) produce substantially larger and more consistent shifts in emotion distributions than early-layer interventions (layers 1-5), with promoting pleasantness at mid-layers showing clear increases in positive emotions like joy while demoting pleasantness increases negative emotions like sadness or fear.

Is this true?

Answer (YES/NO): YES